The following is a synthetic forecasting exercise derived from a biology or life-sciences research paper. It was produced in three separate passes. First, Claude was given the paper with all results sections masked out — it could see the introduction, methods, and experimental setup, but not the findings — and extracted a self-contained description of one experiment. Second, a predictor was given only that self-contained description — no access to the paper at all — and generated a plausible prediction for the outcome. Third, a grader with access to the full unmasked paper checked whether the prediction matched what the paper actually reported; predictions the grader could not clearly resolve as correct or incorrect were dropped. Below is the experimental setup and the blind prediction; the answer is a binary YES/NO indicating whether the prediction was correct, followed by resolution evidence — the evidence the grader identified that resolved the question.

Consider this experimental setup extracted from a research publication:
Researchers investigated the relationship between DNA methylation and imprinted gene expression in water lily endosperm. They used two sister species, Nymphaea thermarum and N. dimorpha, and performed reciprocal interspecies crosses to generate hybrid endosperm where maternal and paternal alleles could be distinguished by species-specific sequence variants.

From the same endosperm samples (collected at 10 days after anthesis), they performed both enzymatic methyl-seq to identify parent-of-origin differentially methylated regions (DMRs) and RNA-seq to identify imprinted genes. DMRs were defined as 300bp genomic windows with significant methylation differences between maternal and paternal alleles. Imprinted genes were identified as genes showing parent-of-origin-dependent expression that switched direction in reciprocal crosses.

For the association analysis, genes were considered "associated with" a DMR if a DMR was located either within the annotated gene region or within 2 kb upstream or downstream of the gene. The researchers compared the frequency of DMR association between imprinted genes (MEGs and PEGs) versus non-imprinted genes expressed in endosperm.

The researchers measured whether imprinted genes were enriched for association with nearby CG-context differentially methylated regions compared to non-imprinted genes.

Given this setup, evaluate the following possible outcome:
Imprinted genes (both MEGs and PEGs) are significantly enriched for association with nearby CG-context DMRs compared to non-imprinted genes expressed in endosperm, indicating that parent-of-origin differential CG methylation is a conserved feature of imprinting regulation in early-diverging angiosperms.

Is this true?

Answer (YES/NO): NO